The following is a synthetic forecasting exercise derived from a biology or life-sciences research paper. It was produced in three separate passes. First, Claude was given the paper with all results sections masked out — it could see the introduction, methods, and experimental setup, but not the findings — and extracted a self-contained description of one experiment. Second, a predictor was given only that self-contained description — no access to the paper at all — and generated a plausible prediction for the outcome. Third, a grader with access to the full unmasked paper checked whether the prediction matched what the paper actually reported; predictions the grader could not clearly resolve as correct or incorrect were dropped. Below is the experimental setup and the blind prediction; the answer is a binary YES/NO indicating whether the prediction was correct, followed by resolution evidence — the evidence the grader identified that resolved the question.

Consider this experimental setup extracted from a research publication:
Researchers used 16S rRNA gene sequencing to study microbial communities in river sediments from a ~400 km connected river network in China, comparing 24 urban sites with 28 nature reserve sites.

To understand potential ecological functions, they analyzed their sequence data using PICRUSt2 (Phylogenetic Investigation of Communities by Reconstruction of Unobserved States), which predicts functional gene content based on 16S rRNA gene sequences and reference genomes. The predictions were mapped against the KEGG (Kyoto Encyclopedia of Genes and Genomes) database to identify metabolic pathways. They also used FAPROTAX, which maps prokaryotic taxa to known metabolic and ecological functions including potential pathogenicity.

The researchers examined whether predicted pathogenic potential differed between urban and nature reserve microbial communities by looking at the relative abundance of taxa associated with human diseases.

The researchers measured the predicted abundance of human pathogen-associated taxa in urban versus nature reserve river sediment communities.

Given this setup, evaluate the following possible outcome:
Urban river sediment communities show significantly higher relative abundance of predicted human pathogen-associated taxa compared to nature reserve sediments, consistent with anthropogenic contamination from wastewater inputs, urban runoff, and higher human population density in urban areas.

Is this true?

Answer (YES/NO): YES